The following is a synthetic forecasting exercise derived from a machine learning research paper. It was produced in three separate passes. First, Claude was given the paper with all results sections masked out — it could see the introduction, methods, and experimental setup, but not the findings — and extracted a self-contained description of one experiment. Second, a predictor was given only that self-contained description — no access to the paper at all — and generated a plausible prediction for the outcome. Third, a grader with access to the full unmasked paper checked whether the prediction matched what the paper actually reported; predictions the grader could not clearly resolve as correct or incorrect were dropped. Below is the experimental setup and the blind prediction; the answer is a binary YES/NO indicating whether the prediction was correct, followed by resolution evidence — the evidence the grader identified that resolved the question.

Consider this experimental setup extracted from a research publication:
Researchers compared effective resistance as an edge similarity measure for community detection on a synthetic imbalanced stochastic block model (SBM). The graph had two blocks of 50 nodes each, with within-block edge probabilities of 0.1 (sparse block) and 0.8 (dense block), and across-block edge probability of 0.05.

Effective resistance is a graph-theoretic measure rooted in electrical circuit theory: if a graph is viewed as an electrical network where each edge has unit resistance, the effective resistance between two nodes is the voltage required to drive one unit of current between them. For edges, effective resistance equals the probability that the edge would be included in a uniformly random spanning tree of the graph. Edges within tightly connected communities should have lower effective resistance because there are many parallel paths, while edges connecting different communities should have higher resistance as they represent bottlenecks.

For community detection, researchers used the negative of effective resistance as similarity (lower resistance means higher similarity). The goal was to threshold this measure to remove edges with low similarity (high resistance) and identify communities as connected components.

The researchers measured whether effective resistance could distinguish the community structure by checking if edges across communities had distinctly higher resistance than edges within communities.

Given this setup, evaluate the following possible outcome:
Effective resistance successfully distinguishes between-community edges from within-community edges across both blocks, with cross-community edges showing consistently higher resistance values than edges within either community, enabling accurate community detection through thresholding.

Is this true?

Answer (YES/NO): NO